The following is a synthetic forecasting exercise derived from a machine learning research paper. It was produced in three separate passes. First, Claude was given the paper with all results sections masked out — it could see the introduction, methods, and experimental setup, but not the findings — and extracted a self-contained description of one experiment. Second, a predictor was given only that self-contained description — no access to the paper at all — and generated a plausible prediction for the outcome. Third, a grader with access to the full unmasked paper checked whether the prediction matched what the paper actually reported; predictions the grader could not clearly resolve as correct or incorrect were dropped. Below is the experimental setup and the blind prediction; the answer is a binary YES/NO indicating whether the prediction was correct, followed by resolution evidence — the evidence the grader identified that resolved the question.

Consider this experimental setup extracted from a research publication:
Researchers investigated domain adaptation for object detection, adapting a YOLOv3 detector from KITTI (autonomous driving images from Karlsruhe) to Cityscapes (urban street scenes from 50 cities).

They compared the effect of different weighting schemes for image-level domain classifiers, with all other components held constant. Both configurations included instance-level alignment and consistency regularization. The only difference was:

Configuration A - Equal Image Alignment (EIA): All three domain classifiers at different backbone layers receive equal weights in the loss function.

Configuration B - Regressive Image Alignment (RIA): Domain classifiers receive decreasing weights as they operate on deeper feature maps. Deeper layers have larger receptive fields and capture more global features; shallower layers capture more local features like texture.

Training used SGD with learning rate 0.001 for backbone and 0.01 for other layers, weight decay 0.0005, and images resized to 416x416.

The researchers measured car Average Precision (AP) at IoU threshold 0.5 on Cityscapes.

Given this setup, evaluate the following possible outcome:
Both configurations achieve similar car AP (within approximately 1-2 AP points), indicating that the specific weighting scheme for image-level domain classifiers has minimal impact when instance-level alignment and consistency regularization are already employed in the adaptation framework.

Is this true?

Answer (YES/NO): NO